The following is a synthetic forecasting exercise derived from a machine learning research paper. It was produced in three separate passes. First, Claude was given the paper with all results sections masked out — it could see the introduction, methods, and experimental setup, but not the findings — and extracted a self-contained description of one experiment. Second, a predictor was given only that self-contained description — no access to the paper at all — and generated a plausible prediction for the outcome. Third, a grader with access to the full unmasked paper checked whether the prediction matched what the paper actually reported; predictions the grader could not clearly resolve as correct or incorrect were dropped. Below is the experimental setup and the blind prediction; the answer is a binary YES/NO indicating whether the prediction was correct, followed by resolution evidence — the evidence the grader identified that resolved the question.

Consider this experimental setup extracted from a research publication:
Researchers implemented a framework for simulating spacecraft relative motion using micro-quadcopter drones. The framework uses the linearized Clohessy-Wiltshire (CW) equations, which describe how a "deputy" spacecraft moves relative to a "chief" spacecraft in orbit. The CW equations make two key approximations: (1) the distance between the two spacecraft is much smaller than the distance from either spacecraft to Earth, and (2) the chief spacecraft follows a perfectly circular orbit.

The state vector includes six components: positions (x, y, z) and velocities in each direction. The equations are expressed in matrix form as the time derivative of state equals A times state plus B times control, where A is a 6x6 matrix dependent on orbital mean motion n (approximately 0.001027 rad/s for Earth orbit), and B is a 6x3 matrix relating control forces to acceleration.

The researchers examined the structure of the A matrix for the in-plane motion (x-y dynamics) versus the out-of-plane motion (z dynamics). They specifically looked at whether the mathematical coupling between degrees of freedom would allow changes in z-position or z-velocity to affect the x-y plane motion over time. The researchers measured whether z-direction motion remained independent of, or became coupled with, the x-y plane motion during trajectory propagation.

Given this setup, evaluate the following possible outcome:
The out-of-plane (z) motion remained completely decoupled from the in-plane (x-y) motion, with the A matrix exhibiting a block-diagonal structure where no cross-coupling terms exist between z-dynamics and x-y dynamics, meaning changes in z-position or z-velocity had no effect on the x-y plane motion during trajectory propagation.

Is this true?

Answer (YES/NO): YES